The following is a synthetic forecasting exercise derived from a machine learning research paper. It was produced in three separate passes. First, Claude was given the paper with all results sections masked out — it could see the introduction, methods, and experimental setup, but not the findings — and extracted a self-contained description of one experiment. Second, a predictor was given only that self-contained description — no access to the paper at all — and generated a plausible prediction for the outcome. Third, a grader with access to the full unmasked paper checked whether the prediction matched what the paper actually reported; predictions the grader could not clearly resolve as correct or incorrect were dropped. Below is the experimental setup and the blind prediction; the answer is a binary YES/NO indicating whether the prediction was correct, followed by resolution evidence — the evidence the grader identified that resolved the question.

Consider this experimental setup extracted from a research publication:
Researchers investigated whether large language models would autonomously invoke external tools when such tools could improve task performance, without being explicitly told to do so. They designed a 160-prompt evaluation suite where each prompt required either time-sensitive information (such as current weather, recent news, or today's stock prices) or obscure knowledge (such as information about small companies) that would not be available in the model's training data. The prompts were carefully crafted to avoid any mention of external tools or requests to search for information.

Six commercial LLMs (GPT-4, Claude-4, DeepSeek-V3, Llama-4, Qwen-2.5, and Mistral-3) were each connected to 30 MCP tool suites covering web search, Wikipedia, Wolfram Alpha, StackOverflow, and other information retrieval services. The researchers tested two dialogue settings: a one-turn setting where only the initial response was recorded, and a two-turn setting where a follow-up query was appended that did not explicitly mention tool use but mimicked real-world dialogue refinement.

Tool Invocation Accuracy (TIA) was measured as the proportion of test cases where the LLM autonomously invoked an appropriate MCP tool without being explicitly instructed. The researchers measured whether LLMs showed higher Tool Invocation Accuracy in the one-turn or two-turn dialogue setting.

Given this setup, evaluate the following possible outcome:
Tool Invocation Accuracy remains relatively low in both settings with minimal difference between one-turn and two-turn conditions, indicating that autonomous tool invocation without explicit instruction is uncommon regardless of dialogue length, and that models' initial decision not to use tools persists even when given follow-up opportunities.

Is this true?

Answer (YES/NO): NO